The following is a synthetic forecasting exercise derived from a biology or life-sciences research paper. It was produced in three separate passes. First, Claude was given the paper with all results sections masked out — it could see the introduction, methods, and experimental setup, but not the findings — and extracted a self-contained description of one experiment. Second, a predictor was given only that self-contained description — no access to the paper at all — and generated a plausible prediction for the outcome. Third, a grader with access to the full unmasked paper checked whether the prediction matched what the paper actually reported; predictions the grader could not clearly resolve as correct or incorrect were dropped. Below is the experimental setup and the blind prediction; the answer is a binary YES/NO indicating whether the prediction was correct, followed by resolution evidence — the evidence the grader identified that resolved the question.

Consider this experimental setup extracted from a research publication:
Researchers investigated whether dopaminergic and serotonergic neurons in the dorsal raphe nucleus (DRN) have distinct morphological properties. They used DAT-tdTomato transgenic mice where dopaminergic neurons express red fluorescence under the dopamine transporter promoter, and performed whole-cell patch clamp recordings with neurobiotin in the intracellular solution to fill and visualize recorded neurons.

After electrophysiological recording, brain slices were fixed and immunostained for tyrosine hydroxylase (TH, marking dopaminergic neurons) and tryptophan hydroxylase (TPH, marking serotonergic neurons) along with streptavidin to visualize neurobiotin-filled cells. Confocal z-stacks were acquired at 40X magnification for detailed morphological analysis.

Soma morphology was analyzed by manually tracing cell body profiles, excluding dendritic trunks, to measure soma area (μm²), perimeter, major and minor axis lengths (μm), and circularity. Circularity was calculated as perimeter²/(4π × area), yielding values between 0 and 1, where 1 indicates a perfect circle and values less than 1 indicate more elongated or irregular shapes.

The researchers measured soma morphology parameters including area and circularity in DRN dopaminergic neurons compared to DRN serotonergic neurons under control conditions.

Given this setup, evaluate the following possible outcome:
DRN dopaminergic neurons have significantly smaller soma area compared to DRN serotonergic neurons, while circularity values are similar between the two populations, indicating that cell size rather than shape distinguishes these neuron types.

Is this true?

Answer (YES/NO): NO